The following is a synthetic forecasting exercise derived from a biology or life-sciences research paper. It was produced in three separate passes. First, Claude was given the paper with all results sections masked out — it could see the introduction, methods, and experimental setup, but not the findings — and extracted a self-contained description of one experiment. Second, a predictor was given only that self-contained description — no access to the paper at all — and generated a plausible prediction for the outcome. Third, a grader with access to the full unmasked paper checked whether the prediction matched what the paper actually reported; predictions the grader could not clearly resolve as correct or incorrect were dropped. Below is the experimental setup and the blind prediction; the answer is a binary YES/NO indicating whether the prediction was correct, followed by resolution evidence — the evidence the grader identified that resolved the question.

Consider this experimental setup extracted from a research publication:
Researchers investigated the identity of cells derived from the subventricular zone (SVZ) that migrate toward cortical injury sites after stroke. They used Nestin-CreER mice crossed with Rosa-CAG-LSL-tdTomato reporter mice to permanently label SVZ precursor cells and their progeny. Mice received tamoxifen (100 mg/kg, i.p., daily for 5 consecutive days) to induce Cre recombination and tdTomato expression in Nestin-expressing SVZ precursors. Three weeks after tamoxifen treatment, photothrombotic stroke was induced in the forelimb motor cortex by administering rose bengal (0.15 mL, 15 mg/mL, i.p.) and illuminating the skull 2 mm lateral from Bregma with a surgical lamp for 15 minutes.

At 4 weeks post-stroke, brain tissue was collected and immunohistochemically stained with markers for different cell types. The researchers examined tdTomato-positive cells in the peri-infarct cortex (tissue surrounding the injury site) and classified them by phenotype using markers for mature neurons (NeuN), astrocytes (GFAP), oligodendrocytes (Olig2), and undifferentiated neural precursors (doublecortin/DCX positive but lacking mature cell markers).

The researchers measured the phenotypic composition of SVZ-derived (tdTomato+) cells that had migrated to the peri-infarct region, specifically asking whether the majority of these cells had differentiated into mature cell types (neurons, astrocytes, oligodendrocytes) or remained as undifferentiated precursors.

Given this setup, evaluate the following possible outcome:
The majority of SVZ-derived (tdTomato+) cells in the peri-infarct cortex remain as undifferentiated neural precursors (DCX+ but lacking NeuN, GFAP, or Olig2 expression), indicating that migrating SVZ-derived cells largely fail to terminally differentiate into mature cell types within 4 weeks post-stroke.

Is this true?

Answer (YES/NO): NO